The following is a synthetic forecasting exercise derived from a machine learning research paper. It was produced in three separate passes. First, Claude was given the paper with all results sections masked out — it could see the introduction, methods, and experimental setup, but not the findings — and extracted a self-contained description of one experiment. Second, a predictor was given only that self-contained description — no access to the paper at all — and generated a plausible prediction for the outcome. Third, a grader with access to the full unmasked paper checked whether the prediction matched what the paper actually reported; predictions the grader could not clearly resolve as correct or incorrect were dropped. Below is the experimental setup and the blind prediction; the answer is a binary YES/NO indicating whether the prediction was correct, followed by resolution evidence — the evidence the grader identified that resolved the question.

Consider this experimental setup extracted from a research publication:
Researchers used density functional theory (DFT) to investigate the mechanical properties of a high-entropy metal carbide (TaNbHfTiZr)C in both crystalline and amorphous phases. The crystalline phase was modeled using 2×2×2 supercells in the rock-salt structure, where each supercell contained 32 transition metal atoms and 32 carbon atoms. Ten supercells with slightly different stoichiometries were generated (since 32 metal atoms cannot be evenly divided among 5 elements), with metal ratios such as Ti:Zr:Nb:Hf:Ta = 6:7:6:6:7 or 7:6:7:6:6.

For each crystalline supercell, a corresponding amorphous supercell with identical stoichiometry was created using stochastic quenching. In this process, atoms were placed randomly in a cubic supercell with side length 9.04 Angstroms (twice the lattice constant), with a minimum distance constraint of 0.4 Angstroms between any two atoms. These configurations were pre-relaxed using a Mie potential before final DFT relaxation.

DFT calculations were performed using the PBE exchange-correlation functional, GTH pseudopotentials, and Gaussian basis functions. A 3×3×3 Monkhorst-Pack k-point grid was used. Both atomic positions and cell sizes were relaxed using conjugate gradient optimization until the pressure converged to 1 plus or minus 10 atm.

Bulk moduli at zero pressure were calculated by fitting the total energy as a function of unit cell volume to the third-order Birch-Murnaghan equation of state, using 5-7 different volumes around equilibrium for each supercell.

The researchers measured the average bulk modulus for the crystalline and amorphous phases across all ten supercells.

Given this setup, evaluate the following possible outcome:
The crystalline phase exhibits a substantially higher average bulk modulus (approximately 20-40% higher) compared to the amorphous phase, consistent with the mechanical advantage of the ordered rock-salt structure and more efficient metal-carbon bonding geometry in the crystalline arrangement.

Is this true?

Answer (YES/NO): NO